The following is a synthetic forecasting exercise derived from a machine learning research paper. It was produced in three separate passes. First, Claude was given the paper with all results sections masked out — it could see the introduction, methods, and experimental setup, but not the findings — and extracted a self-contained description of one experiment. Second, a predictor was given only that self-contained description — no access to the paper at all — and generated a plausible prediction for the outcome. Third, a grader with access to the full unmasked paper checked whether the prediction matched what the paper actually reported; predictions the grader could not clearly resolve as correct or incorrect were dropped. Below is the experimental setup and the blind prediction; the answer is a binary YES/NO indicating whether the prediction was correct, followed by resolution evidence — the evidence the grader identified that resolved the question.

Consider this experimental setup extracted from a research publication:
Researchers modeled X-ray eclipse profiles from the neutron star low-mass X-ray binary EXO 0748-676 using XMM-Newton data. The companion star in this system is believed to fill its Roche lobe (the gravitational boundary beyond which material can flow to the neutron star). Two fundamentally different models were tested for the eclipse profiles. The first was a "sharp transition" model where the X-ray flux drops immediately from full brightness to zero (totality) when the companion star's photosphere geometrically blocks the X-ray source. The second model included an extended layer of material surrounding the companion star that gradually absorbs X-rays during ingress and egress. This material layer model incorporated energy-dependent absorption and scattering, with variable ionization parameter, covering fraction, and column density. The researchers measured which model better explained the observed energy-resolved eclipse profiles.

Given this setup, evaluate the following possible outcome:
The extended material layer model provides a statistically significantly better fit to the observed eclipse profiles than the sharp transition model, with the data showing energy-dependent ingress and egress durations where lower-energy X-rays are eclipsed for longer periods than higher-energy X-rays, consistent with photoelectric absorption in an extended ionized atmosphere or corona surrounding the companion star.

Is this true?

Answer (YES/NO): YES